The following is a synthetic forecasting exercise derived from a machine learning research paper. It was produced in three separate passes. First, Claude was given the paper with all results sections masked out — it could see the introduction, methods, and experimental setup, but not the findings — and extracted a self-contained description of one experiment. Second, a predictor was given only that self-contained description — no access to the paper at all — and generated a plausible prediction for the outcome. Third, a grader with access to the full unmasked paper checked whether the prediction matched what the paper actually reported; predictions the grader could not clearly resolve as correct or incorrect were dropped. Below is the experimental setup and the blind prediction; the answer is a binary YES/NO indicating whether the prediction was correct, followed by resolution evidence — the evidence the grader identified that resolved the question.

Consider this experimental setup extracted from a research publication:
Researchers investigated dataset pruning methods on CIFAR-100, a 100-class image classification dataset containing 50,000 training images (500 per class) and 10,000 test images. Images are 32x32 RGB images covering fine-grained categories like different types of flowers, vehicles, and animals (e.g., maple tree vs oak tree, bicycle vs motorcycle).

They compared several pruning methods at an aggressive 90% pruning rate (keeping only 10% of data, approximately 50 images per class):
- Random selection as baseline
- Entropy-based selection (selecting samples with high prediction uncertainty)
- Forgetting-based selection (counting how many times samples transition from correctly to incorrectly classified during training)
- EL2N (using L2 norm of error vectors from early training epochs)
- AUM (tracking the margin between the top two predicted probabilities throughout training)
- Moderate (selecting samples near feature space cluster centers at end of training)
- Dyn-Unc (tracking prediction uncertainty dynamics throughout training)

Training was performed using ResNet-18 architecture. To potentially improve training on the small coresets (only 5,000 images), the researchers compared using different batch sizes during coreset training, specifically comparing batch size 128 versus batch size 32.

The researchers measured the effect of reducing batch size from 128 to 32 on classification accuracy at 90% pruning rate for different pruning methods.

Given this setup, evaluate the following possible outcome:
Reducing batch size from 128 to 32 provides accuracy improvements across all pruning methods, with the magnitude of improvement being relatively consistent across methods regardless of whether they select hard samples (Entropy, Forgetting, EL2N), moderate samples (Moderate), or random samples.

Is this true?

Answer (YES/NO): NO